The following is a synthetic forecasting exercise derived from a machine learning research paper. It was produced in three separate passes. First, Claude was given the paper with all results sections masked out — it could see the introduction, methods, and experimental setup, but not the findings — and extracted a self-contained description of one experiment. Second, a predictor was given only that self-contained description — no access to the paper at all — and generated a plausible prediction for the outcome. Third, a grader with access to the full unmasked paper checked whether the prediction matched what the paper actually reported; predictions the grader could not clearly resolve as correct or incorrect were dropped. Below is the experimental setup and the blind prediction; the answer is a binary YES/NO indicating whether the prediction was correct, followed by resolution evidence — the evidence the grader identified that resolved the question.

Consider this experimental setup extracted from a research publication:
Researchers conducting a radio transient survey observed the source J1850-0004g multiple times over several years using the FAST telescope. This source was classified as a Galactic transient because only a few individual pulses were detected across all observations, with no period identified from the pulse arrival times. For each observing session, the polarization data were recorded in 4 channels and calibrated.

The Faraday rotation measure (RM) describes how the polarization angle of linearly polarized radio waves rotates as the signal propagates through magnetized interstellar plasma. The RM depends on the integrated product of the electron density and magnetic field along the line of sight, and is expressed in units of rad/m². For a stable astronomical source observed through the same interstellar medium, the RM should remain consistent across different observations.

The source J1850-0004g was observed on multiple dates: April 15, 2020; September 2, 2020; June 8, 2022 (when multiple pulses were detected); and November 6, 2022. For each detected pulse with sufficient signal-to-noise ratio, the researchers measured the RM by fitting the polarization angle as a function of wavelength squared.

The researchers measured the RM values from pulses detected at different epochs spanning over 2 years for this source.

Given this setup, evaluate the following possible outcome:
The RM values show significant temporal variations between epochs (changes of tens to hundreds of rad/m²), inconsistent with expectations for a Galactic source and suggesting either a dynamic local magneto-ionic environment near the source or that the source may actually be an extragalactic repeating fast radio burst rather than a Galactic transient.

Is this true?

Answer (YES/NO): NO